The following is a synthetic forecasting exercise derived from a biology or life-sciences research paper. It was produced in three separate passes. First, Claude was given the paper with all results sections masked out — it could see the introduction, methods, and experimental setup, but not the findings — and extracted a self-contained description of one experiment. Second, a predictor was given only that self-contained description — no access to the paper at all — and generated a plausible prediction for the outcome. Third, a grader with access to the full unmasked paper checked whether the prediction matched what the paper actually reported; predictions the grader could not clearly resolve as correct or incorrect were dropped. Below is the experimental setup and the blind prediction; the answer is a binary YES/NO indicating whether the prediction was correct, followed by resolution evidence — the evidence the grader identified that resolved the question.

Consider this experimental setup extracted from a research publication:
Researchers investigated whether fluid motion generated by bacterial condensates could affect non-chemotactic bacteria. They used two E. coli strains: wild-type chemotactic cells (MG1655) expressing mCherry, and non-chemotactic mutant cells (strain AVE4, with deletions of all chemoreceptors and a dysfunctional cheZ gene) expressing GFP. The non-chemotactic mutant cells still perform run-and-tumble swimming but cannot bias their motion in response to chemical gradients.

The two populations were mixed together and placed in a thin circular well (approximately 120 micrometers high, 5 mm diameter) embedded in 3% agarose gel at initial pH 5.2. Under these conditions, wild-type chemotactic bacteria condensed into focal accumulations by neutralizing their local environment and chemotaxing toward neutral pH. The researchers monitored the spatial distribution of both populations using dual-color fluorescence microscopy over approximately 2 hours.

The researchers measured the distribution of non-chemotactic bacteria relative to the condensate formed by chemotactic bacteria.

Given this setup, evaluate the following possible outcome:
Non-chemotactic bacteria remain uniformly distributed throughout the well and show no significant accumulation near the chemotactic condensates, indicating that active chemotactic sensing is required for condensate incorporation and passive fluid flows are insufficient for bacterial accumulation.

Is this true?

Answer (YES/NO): NO